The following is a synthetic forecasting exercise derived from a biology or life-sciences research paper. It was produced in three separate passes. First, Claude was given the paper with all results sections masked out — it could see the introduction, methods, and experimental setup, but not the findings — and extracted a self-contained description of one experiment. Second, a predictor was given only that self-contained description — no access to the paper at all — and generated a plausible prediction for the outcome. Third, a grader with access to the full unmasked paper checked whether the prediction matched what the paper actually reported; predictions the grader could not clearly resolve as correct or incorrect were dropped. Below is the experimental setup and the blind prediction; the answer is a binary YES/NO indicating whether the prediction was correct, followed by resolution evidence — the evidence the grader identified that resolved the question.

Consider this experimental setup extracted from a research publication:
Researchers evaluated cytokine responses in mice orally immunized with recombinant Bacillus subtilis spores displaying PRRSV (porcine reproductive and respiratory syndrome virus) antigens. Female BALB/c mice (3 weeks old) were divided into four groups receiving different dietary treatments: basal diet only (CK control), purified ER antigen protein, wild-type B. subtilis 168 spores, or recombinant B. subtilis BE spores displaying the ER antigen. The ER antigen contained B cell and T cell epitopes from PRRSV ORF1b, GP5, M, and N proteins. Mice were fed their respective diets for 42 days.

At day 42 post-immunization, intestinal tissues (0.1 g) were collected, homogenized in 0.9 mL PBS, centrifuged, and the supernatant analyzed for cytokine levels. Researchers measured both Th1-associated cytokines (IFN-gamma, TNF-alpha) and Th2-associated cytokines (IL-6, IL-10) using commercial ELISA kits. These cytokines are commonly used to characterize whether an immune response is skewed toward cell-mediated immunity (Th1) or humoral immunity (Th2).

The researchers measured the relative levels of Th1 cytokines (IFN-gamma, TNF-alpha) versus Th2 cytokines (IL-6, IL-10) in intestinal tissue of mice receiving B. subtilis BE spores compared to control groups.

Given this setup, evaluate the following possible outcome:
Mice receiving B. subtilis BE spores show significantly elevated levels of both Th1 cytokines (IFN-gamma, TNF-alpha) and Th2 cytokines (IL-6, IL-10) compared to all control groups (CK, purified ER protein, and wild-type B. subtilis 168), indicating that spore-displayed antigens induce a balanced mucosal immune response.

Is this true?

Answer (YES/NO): NO